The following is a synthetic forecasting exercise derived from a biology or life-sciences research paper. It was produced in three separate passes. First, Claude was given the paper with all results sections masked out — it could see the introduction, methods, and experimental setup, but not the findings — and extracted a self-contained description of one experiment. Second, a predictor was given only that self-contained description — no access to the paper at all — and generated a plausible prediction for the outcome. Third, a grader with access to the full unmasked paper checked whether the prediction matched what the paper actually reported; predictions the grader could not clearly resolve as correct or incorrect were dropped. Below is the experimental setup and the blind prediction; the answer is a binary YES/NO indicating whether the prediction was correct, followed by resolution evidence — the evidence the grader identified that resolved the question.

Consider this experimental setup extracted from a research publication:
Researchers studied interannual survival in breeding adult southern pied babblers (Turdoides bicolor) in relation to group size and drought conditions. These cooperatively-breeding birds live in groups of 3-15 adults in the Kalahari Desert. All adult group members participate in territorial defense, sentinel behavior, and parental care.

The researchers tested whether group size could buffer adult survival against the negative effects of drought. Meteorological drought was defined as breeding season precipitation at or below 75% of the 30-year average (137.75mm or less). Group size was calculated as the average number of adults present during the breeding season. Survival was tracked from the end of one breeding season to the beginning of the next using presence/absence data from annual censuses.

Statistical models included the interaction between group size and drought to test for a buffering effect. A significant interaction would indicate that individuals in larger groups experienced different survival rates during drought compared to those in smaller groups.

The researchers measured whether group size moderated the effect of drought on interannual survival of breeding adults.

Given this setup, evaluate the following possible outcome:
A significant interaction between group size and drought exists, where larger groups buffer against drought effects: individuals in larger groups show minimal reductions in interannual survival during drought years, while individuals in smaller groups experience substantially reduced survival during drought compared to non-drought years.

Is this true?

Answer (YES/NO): NO